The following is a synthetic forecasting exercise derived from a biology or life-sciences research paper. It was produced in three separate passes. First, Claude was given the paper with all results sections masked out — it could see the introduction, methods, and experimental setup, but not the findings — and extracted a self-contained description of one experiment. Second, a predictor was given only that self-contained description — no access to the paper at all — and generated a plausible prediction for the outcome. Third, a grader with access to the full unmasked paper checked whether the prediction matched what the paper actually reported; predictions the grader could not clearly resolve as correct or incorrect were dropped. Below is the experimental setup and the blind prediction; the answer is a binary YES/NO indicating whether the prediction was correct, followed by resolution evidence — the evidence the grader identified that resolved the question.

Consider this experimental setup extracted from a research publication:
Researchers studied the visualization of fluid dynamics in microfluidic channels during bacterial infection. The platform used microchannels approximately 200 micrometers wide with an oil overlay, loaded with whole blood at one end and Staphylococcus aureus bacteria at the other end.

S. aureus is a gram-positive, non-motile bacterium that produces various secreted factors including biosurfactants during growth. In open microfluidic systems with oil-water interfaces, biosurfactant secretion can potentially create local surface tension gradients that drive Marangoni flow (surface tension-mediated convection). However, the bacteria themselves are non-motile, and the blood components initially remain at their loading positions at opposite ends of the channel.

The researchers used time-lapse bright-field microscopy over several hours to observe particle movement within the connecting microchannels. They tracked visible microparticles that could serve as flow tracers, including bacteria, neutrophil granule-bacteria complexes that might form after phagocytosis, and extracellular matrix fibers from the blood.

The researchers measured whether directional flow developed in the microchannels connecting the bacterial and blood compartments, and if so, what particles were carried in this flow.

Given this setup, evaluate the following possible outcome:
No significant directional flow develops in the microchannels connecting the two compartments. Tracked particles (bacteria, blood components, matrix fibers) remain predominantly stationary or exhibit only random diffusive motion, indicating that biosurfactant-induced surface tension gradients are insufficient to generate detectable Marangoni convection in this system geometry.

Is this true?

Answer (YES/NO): NO